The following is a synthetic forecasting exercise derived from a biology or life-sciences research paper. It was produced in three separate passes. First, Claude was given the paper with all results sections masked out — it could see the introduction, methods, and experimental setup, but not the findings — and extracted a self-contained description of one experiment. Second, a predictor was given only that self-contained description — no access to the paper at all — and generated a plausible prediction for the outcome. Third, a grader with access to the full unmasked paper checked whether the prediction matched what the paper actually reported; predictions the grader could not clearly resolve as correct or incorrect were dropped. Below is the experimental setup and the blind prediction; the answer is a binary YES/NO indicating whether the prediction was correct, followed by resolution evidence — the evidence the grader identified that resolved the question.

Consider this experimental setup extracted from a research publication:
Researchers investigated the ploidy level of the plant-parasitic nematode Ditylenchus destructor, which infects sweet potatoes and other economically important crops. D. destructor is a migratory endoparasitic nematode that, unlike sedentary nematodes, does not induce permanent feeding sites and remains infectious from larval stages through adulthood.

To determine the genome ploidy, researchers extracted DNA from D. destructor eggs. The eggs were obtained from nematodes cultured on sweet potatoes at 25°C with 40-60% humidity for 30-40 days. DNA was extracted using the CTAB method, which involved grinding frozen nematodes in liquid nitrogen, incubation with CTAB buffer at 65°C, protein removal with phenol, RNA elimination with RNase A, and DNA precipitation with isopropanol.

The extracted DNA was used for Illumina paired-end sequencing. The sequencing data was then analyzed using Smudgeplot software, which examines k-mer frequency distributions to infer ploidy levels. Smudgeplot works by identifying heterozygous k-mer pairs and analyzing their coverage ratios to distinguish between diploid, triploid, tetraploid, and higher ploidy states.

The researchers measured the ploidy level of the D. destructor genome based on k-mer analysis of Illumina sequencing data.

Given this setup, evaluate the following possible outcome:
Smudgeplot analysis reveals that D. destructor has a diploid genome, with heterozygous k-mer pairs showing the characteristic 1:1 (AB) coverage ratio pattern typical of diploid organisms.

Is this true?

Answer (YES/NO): YES